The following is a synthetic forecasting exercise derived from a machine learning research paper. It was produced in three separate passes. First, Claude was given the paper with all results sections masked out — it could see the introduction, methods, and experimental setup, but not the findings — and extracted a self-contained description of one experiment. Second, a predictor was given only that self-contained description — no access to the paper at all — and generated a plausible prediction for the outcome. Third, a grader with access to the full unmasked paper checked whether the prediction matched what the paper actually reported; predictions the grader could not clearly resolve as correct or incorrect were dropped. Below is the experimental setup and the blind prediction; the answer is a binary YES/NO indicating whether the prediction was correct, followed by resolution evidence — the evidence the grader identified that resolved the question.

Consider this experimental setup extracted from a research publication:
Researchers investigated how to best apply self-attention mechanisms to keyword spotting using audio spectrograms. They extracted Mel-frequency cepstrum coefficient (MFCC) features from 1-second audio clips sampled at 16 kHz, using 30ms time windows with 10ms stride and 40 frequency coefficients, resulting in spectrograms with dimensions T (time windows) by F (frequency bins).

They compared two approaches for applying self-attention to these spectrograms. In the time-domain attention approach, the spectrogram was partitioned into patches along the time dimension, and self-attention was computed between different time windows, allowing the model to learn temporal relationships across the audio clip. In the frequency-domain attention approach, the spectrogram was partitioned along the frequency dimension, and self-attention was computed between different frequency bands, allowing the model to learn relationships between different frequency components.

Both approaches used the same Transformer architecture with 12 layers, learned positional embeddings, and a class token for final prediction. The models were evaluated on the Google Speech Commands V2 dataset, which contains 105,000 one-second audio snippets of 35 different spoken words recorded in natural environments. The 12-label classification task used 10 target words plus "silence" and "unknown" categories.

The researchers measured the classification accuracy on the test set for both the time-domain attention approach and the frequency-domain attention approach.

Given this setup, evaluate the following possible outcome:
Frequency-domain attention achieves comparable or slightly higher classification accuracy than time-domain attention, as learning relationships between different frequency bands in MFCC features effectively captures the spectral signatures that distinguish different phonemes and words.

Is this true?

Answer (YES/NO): NO